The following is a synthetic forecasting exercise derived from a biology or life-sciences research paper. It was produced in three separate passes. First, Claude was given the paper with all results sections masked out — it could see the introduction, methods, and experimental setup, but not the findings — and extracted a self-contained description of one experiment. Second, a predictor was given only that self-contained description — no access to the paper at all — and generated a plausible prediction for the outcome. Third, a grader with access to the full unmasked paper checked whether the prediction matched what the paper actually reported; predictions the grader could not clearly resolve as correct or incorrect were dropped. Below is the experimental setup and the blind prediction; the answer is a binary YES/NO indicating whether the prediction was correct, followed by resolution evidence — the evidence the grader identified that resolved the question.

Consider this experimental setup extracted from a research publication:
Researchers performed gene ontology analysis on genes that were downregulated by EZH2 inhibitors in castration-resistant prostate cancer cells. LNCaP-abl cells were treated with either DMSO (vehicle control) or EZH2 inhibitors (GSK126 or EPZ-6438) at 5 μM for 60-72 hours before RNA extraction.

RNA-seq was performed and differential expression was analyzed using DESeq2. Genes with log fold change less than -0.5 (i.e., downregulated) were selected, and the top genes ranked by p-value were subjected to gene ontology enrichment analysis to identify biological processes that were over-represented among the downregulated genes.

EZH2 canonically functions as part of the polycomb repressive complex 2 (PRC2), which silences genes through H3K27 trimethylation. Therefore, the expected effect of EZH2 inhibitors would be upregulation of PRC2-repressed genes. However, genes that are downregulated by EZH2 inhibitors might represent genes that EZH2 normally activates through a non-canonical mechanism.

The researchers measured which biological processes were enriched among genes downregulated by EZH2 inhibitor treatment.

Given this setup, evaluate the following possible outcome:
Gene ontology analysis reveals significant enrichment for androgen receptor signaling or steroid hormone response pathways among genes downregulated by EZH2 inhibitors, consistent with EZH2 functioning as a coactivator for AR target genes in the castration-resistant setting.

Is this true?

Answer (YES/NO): NO